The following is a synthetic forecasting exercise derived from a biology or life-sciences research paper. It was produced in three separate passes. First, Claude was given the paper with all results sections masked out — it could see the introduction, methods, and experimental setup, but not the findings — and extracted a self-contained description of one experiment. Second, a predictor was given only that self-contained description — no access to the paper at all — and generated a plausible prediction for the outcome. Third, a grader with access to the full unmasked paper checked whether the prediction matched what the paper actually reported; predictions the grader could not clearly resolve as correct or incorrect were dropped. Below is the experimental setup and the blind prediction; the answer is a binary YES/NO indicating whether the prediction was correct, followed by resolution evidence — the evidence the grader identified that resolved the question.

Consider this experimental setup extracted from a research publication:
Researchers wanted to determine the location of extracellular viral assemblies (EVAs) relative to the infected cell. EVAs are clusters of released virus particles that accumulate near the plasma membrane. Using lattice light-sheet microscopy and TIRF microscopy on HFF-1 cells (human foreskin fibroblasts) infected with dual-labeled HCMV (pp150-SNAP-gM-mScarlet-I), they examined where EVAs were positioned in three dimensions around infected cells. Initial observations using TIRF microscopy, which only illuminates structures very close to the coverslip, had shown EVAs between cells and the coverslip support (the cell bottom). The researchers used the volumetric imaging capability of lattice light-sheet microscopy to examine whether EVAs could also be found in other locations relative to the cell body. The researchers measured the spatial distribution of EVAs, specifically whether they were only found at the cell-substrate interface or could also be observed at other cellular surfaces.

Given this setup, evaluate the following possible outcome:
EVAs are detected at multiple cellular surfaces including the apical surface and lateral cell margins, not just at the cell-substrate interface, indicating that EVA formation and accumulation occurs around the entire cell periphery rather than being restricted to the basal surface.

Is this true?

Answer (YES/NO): YES